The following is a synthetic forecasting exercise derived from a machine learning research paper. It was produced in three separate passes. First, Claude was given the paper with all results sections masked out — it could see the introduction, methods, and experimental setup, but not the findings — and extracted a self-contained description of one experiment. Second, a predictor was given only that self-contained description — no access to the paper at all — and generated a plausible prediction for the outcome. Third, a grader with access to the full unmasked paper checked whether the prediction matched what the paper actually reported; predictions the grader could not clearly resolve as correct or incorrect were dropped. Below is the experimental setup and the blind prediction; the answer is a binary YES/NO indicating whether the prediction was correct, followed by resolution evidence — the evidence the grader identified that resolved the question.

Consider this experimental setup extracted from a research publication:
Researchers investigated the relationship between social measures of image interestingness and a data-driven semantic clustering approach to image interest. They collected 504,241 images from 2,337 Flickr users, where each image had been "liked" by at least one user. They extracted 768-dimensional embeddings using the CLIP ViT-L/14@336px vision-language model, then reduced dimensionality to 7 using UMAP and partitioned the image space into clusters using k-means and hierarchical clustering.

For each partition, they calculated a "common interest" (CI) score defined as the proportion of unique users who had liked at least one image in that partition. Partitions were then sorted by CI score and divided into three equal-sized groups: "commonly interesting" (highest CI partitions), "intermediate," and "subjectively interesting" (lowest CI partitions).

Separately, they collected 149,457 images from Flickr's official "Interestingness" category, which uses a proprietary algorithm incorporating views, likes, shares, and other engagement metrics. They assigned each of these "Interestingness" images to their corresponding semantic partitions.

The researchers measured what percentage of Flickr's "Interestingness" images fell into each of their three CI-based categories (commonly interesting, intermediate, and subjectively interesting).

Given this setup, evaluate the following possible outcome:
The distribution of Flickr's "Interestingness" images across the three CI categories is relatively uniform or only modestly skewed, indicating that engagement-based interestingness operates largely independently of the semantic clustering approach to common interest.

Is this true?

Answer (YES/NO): NO